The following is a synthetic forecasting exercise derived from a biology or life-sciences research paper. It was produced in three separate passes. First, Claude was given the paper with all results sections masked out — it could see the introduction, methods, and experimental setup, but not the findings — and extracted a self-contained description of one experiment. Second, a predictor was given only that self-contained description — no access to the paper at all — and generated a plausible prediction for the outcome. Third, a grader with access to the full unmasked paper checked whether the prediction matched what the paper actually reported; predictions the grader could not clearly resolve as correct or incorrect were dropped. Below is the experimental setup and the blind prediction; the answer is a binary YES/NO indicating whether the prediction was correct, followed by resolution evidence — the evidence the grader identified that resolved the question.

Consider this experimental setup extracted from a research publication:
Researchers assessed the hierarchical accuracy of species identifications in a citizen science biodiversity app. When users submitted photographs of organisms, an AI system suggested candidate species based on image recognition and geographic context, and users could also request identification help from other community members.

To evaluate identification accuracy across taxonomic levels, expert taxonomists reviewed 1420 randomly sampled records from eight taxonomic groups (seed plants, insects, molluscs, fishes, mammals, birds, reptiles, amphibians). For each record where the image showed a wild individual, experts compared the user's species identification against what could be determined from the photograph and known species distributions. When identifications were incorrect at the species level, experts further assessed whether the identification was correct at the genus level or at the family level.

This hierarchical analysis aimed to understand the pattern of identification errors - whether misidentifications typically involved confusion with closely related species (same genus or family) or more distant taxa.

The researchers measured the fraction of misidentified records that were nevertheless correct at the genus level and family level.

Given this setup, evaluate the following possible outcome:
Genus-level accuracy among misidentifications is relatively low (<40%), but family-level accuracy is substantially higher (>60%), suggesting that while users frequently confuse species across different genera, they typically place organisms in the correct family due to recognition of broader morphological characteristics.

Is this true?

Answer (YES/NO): NO